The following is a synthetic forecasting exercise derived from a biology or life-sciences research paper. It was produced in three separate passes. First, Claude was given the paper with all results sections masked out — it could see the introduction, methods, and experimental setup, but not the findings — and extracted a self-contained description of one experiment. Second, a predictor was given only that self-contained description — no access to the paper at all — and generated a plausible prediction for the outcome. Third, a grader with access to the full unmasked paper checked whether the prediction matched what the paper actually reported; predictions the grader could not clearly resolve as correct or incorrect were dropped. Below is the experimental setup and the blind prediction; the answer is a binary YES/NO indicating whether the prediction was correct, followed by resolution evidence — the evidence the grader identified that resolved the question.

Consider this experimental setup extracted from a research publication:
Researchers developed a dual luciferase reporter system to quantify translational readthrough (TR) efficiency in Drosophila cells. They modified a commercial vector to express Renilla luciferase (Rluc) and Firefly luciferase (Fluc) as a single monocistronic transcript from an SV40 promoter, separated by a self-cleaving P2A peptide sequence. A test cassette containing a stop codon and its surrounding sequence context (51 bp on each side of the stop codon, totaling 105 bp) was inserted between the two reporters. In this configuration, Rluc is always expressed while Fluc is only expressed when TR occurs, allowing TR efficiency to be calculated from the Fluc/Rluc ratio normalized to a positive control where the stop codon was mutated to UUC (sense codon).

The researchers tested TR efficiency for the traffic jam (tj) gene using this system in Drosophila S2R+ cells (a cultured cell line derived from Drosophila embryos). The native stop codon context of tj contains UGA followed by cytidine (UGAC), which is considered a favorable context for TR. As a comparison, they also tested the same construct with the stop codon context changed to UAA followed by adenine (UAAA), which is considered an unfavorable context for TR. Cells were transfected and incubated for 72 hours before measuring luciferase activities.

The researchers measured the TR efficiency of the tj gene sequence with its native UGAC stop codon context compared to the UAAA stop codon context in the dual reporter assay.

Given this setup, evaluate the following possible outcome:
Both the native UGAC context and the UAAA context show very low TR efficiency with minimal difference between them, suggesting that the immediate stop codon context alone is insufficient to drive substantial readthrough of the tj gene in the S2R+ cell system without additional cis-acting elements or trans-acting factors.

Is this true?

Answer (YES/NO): NO